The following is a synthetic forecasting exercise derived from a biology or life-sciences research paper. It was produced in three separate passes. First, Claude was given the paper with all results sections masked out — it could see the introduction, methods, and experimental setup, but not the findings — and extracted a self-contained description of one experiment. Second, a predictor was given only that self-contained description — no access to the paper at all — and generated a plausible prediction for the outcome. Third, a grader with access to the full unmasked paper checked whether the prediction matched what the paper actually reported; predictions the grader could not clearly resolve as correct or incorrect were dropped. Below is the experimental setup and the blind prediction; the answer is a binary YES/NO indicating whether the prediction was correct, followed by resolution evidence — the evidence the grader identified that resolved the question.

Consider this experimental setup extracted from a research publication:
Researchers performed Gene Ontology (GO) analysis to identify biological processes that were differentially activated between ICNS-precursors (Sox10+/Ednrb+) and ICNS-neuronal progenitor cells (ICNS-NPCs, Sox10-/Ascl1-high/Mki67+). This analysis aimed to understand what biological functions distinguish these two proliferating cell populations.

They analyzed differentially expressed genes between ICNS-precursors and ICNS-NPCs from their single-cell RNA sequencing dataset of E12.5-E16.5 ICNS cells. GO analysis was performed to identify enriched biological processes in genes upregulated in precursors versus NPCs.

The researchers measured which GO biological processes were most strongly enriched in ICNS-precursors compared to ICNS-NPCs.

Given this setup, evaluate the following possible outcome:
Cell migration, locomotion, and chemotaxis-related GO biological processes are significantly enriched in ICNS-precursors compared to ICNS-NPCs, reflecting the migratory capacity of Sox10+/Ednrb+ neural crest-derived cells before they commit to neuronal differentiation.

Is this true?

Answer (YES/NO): NO